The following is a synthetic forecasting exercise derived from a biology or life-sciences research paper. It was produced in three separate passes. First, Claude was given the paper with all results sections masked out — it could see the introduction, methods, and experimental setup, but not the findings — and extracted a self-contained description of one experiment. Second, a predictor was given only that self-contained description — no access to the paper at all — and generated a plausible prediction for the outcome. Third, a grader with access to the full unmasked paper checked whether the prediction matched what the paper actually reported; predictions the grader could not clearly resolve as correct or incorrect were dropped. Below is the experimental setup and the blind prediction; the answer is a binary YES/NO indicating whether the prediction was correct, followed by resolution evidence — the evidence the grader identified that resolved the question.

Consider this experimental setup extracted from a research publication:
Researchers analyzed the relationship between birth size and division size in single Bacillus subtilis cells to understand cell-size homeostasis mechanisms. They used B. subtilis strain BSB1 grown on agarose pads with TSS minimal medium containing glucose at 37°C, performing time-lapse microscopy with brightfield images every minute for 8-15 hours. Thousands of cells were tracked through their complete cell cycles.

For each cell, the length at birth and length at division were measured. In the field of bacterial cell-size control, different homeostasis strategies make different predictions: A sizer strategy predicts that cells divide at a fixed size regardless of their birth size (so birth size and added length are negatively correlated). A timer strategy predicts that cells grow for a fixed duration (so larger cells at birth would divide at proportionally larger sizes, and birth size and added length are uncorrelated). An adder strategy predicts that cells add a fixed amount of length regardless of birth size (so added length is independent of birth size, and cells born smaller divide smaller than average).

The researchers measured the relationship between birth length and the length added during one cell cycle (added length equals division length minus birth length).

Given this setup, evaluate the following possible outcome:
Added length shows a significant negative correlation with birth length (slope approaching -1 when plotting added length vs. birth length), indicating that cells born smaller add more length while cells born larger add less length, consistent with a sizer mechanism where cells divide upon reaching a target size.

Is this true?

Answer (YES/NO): NO